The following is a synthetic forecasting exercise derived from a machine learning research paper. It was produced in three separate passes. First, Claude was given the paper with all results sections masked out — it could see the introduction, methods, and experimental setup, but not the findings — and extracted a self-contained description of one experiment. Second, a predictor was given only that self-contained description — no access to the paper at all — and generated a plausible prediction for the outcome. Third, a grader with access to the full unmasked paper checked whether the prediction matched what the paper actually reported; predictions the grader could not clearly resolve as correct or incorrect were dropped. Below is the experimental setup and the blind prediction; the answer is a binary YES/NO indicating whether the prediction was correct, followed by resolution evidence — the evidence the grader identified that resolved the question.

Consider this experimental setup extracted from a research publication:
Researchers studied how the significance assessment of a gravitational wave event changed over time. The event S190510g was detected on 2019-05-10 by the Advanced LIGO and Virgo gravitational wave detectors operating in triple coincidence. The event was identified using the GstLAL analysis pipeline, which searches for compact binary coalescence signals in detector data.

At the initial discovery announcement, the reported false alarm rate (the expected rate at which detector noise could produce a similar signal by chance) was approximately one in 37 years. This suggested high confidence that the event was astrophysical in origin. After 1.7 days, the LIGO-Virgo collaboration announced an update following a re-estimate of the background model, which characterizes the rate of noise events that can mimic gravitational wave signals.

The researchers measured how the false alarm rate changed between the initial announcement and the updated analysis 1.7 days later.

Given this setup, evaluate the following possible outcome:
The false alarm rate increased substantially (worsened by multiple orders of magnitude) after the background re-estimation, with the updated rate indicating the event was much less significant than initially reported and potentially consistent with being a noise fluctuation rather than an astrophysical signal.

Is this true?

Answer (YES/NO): NO